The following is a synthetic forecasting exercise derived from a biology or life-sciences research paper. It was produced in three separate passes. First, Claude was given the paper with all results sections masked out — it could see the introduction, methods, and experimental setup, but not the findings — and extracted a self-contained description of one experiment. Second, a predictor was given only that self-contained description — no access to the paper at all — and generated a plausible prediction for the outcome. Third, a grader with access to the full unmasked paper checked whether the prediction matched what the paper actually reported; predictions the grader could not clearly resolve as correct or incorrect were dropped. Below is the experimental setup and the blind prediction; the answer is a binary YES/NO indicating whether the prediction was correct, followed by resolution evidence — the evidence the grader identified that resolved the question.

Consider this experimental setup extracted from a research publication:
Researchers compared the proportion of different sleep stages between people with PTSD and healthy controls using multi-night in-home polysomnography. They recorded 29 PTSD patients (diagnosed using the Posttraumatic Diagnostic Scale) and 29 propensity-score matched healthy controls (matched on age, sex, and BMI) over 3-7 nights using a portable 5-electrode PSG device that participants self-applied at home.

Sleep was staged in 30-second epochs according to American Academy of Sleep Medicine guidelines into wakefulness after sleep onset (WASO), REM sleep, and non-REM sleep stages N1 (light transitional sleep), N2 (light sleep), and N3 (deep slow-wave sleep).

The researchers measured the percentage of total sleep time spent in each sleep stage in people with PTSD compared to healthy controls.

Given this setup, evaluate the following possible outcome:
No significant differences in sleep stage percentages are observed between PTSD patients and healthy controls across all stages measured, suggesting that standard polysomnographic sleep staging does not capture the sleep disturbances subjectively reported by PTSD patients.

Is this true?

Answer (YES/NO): NO